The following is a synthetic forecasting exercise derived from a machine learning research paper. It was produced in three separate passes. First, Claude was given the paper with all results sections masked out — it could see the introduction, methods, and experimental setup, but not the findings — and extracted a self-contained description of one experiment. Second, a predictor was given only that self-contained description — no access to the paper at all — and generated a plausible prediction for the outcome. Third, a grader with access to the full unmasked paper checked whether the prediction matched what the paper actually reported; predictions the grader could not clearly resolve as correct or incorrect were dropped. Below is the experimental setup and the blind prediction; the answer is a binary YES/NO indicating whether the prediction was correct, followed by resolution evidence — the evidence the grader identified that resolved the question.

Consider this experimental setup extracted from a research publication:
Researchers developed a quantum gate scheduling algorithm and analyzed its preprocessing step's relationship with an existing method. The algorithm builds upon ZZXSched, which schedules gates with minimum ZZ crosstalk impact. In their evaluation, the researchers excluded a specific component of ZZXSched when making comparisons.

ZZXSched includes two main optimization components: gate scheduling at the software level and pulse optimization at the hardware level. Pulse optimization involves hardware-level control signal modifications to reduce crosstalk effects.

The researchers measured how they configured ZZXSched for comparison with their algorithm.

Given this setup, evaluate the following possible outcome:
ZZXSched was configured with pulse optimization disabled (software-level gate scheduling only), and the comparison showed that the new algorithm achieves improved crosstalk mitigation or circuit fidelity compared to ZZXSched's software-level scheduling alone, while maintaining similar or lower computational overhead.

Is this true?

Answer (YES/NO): NO